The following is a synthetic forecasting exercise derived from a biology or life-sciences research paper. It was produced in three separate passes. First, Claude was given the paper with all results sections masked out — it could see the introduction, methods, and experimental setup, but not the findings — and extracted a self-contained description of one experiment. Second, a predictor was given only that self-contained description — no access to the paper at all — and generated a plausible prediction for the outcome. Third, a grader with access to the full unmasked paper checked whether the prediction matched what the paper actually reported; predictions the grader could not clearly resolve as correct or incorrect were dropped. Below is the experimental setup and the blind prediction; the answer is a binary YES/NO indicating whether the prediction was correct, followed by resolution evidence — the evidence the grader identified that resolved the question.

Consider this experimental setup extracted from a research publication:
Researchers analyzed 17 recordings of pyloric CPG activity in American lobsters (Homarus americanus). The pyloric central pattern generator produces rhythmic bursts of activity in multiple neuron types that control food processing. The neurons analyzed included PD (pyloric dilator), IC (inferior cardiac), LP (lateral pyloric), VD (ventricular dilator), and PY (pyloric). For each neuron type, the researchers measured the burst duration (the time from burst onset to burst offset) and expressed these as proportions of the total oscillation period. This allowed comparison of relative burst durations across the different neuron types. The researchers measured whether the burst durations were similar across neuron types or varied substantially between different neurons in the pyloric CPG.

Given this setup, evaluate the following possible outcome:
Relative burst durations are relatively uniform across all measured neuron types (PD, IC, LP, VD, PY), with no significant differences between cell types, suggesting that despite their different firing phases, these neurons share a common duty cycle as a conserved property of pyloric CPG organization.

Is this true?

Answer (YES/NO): NO